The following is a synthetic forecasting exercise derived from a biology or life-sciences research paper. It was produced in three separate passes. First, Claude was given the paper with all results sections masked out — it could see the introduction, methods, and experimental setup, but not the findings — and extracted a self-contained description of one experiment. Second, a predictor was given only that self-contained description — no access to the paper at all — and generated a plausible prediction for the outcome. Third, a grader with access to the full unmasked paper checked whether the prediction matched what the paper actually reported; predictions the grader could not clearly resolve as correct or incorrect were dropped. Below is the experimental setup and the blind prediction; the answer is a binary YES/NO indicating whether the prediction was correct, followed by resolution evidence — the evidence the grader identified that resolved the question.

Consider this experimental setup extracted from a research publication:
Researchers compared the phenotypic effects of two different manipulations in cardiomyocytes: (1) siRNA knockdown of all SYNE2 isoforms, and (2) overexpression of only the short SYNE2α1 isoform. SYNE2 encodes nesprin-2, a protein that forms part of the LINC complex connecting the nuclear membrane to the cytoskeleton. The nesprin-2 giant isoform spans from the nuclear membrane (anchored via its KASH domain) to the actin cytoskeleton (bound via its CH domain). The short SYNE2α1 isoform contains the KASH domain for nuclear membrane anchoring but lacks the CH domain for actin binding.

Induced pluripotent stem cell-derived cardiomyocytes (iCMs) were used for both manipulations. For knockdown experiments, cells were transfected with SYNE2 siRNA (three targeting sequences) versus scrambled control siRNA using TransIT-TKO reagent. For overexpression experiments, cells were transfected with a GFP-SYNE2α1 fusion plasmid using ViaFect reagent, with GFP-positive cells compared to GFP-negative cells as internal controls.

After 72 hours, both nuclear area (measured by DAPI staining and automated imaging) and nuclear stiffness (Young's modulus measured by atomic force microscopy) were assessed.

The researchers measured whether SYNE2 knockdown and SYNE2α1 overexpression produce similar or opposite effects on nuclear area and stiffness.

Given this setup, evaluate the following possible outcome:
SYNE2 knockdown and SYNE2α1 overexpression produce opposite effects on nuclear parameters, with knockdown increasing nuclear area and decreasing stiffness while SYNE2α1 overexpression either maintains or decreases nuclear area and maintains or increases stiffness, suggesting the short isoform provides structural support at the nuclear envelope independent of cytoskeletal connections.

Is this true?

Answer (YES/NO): NO